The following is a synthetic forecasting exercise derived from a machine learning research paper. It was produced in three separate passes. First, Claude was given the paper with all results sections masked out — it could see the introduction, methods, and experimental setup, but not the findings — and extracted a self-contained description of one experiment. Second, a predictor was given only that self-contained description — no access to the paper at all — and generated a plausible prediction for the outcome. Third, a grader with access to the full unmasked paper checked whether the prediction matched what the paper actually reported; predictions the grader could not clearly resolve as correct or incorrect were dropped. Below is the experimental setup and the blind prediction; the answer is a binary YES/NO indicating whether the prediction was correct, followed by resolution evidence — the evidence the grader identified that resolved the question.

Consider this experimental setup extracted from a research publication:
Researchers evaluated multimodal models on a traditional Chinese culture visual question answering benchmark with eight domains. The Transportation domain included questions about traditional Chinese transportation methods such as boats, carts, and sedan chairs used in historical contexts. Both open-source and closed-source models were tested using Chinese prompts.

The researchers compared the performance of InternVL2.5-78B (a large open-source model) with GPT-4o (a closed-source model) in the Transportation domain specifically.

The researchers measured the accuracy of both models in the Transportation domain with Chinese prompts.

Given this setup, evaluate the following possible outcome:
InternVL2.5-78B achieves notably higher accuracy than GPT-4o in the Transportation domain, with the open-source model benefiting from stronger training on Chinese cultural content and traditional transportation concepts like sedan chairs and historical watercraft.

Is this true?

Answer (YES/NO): YES